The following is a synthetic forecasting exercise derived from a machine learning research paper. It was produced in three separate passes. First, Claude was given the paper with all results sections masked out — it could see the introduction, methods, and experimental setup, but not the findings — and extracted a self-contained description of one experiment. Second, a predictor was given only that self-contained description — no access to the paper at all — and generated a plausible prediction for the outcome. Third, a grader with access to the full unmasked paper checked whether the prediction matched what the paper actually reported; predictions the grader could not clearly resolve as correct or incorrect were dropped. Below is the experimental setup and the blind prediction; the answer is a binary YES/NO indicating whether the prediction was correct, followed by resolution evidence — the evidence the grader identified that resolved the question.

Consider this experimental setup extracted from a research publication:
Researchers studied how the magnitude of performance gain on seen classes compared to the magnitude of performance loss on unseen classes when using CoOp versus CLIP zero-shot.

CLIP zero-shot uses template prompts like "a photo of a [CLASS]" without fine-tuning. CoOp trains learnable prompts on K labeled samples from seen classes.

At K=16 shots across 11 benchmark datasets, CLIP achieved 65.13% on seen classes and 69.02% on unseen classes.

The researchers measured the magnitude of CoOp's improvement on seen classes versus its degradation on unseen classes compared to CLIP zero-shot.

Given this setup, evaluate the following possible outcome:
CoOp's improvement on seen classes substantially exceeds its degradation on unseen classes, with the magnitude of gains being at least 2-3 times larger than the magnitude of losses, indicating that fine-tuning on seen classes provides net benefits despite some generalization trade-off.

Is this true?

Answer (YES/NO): NO